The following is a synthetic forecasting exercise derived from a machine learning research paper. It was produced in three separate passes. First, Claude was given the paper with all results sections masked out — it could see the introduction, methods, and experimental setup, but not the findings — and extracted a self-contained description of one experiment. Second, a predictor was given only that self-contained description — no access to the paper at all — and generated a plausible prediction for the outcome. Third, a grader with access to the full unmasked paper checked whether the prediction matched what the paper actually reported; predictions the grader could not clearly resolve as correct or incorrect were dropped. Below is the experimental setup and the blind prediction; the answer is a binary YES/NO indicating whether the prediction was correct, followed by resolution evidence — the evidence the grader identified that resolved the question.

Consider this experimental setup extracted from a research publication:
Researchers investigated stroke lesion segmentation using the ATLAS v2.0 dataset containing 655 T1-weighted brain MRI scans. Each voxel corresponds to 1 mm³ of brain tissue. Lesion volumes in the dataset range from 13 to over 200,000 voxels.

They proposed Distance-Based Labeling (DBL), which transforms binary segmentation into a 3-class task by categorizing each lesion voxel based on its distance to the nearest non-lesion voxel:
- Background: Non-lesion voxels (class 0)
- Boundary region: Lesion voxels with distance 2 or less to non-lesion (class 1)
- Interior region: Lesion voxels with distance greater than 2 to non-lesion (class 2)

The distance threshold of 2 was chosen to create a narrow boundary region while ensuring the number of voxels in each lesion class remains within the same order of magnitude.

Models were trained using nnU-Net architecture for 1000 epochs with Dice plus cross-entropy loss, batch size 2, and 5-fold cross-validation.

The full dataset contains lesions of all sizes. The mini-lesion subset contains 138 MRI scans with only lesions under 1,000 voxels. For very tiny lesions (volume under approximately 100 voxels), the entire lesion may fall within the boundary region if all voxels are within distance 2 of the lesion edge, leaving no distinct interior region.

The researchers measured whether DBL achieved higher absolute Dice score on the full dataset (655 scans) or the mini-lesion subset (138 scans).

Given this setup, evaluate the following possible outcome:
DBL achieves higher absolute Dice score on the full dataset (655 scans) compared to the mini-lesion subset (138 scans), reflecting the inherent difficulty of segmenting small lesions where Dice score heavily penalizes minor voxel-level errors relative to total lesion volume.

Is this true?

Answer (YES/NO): YES